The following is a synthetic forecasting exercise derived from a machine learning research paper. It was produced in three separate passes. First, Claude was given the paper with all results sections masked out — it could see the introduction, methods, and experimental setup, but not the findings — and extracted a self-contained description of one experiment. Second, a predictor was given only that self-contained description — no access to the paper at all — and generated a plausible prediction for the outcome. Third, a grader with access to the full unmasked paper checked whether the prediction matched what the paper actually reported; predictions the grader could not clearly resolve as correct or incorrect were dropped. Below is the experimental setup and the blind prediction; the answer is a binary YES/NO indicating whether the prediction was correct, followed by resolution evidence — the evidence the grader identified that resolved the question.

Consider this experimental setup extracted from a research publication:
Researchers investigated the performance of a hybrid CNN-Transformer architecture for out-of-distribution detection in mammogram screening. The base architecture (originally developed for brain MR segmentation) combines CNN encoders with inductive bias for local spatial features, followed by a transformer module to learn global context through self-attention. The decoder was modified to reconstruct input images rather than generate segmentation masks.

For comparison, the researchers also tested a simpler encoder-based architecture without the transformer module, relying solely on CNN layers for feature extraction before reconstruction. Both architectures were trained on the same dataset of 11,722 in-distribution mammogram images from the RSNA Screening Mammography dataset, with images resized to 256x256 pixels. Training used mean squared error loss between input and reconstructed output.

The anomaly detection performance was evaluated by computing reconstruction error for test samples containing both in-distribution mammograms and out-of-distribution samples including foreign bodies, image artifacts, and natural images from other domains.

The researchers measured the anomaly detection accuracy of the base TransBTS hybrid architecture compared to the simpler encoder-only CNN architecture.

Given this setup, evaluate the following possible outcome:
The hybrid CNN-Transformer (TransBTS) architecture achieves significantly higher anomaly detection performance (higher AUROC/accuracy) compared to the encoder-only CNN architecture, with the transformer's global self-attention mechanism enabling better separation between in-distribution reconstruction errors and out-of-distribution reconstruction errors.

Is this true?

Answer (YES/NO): NO